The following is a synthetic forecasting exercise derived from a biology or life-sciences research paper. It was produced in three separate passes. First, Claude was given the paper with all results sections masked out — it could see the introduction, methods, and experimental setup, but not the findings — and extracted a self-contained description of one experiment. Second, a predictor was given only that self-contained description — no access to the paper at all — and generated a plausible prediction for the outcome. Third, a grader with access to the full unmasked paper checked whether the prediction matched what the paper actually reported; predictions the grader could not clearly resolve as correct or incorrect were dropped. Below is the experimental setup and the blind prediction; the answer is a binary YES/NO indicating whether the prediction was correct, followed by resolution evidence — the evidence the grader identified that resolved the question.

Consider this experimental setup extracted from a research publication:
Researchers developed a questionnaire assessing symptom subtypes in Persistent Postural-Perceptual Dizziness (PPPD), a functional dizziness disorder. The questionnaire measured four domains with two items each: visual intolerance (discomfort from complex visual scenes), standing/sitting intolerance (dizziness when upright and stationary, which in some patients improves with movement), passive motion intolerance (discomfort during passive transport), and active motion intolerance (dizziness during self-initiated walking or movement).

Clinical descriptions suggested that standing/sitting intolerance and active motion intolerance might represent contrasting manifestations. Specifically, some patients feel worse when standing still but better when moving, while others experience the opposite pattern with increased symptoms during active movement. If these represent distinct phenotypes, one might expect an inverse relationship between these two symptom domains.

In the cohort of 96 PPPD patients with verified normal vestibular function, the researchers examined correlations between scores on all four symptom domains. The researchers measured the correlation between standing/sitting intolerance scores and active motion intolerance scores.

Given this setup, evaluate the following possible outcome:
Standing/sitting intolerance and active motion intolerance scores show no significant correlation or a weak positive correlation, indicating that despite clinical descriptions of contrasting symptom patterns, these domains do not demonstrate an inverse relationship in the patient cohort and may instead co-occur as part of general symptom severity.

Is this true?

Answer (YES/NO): YES